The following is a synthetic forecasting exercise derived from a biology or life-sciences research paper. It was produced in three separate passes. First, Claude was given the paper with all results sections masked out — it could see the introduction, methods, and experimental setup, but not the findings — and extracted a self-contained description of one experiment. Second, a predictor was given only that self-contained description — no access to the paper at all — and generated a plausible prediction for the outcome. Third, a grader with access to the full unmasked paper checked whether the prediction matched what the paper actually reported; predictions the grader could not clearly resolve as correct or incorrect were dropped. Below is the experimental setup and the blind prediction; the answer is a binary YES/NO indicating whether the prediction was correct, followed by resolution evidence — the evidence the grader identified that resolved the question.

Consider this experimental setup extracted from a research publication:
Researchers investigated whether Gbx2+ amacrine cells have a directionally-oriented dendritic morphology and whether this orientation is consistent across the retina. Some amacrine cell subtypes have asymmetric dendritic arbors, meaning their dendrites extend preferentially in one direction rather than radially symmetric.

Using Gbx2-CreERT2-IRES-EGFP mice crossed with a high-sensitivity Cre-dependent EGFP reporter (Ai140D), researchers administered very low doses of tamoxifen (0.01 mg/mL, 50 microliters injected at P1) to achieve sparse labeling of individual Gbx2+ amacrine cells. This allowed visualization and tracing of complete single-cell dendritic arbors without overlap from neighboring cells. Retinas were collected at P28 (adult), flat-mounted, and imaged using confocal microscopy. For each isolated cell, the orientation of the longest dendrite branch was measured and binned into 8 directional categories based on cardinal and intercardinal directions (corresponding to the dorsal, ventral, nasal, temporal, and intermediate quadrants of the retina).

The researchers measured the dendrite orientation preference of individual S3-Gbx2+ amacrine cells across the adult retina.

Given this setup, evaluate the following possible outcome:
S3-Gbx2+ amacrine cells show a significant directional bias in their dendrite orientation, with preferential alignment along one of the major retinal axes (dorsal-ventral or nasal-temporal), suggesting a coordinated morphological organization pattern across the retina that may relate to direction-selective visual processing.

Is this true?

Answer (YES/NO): NO